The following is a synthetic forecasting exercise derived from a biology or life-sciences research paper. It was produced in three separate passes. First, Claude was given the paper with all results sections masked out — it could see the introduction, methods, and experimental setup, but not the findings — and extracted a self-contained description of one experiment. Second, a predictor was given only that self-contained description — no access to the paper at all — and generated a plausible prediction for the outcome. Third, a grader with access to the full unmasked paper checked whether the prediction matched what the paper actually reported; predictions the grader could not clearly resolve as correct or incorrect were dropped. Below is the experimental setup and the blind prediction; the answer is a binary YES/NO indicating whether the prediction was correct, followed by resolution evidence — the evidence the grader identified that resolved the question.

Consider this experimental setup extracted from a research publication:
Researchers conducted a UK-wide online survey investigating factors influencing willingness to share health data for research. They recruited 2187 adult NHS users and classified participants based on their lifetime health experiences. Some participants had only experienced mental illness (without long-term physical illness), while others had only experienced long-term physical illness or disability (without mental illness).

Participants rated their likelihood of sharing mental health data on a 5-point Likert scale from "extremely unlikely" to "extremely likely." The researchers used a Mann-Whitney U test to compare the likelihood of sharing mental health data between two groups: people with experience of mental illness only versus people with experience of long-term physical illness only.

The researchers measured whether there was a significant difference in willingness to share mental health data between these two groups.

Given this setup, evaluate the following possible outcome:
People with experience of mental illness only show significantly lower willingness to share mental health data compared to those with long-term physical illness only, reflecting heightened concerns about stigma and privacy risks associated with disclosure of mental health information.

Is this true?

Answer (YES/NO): NO